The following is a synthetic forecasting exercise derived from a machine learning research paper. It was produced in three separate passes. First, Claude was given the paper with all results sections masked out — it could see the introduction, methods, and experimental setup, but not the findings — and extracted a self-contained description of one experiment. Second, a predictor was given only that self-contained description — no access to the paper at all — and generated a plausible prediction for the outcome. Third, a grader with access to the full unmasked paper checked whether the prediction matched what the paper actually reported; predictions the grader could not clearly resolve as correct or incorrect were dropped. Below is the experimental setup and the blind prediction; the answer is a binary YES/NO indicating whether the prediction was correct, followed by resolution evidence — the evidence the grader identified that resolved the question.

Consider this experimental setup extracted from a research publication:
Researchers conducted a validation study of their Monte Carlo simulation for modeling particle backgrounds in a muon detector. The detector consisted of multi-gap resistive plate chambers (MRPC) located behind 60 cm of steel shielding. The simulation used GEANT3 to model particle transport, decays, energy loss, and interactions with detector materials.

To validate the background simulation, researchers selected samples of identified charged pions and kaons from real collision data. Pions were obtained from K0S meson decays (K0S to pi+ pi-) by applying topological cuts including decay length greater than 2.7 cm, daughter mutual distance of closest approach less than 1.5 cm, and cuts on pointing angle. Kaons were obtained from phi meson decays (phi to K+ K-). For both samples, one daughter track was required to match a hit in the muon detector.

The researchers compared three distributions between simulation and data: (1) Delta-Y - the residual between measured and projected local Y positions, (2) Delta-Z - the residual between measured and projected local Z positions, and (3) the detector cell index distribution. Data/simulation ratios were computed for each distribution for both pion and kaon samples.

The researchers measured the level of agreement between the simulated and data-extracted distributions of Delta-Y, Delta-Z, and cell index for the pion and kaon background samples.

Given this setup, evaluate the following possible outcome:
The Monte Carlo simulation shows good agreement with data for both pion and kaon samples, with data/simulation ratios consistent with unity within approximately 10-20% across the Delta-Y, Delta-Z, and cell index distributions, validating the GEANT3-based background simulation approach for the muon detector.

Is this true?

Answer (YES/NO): YES